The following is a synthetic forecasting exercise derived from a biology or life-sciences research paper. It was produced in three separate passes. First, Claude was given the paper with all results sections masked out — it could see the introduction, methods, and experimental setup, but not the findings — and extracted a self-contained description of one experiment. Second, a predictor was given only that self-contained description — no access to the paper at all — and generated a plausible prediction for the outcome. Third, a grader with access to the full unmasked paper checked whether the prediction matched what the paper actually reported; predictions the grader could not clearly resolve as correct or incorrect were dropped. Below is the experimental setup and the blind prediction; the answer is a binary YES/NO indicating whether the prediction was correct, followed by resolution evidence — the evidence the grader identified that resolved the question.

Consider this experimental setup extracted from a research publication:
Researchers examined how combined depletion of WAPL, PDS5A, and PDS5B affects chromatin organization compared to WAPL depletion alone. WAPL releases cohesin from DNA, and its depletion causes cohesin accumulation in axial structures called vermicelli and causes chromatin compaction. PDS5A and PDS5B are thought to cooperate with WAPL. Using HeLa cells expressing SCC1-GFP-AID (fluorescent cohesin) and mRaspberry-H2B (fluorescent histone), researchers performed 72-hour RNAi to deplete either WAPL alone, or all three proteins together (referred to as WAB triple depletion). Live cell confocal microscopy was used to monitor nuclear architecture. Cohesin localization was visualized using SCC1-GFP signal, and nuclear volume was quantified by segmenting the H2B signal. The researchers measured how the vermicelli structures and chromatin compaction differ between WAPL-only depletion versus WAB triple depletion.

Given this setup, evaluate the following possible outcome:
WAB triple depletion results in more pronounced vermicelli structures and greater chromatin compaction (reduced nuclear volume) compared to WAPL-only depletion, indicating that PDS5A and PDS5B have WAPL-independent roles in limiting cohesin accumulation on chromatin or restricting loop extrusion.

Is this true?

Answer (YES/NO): YES